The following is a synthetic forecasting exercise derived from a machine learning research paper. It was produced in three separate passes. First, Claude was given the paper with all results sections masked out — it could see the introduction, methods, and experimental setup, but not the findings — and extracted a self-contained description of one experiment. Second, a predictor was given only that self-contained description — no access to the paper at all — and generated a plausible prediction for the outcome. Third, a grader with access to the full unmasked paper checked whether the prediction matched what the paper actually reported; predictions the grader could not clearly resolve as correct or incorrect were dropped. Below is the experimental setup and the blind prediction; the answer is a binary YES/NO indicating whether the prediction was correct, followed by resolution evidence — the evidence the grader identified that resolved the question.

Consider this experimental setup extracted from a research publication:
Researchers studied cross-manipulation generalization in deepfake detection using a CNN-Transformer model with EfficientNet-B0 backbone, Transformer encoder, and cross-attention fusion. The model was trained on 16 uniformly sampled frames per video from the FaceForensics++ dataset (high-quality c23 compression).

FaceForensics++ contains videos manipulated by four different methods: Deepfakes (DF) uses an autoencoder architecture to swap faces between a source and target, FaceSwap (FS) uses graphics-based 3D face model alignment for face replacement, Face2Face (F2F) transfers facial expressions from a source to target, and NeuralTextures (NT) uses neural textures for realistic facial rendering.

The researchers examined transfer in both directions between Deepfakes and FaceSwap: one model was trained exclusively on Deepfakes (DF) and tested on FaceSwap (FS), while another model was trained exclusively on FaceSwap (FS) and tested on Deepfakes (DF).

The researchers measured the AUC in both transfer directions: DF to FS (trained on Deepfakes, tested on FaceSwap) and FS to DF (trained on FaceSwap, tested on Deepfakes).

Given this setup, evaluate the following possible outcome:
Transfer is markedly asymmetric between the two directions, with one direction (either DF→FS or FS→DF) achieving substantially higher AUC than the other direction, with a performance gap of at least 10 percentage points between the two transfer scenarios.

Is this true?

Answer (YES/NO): NO